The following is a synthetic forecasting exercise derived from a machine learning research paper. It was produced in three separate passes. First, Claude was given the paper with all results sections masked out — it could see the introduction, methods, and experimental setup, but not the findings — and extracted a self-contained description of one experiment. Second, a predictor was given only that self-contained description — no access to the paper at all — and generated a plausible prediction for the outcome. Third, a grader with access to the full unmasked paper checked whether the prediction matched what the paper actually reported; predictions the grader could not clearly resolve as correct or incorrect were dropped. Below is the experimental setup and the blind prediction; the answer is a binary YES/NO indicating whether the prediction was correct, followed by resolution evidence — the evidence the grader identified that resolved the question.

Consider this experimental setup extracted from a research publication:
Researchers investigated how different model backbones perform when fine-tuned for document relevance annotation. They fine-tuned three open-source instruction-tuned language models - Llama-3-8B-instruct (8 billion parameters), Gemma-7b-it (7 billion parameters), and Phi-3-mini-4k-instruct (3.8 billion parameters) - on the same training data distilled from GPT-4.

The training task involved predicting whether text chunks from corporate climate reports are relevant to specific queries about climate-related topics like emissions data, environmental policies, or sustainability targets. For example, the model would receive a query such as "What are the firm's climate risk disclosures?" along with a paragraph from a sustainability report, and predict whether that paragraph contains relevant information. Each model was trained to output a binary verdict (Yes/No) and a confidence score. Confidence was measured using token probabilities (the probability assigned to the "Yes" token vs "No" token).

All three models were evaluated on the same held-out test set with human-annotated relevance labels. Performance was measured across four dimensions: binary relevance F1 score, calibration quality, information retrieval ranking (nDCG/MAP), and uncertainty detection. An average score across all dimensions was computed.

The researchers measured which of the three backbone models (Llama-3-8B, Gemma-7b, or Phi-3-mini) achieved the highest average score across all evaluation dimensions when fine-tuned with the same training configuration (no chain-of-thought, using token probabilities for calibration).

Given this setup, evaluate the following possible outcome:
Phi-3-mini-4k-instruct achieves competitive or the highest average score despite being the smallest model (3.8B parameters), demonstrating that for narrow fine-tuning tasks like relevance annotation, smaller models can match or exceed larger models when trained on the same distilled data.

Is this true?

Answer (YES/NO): NO